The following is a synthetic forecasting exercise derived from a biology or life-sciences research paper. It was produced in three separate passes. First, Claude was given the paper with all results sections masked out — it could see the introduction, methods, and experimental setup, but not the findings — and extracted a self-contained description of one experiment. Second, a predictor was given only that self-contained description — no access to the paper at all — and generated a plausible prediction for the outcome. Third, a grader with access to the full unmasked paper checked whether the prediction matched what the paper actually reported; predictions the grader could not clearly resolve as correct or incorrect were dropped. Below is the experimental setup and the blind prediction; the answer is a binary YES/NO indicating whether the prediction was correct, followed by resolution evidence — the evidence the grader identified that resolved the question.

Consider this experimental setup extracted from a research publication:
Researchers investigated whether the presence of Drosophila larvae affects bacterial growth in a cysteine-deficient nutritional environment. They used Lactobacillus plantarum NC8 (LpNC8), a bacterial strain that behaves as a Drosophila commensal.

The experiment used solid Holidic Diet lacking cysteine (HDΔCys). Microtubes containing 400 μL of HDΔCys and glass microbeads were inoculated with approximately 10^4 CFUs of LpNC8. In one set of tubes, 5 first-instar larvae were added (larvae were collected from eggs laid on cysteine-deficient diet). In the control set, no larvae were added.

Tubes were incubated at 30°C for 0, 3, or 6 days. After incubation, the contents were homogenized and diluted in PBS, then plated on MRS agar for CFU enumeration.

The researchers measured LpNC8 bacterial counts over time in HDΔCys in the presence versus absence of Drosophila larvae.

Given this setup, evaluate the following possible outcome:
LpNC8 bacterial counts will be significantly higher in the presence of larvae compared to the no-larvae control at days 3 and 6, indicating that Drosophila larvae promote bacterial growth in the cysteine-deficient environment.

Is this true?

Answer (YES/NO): YES